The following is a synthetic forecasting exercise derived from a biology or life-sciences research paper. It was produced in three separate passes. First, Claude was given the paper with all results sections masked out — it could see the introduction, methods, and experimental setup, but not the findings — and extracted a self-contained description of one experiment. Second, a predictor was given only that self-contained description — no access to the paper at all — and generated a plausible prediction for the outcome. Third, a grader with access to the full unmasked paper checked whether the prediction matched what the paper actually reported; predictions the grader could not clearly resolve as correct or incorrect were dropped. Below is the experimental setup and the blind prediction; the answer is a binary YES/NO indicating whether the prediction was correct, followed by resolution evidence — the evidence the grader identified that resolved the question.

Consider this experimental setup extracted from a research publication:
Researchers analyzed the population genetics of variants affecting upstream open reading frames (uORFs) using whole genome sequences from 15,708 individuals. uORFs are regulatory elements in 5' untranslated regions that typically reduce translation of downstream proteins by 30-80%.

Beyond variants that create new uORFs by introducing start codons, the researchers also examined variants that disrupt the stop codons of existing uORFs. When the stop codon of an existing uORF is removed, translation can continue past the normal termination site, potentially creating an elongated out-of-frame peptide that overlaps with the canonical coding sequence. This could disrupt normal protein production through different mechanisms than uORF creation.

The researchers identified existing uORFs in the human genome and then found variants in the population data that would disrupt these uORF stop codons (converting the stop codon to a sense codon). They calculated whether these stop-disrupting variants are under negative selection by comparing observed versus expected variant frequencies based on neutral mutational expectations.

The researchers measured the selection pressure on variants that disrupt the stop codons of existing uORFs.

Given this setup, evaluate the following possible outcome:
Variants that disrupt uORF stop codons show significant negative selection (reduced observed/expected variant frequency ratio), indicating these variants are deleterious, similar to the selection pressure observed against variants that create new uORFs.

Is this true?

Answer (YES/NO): YES